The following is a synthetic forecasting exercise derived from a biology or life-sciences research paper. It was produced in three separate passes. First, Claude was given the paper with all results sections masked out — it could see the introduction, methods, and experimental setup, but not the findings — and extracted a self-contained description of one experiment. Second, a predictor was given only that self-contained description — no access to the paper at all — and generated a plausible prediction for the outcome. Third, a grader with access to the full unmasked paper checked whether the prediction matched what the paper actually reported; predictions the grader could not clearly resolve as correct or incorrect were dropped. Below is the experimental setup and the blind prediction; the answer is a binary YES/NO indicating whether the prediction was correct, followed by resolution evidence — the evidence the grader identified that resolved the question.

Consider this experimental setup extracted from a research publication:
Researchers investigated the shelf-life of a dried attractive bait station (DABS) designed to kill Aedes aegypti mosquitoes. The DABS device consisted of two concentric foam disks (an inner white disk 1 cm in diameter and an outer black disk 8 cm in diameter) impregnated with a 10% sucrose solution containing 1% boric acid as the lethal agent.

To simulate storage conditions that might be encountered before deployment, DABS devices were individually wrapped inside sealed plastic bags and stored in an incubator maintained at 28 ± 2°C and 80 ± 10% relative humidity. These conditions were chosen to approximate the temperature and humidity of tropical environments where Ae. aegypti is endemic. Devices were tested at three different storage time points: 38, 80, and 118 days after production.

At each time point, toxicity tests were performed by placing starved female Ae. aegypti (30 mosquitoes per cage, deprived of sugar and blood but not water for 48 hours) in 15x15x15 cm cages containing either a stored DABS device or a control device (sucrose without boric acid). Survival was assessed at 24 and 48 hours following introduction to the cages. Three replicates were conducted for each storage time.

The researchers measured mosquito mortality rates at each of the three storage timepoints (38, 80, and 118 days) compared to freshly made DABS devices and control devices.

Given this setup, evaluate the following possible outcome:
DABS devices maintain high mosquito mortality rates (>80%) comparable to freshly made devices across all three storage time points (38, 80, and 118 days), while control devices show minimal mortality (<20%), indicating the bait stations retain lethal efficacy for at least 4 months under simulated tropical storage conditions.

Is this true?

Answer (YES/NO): NO